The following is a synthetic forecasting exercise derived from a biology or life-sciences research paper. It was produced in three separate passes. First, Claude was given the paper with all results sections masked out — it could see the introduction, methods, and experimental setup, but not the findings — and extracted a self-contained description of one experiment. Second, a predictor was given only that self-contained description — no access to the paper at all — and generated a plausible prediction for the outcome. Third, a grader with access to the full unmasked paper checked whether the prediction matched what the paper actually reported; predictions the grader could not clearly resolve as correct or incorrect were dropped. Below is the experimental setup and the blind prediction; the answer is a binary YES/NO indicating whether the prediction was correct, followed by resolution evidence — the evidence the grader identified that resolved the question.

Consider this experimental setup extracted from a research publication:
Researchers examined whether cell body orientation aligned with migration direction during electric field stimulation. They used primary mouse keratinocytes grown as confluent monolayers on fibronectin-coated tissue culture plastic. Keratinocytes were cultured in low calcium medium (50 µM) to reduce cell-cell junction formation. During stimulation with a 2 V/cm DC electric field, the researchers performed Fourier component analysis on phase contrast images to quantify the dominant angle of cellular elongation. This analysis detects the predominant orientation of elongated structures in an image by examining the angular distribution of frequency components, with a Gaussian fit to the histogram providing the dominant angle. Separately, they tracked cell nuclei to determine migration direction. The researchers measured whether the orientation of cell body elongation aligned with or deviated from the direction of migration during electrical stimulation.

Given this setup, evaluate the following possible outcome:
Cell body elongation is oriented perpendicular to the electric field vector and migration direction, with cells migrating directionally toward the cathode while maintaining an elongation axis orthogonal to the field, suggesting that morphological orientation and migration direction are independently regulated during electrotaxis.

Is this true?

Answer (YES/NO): YES